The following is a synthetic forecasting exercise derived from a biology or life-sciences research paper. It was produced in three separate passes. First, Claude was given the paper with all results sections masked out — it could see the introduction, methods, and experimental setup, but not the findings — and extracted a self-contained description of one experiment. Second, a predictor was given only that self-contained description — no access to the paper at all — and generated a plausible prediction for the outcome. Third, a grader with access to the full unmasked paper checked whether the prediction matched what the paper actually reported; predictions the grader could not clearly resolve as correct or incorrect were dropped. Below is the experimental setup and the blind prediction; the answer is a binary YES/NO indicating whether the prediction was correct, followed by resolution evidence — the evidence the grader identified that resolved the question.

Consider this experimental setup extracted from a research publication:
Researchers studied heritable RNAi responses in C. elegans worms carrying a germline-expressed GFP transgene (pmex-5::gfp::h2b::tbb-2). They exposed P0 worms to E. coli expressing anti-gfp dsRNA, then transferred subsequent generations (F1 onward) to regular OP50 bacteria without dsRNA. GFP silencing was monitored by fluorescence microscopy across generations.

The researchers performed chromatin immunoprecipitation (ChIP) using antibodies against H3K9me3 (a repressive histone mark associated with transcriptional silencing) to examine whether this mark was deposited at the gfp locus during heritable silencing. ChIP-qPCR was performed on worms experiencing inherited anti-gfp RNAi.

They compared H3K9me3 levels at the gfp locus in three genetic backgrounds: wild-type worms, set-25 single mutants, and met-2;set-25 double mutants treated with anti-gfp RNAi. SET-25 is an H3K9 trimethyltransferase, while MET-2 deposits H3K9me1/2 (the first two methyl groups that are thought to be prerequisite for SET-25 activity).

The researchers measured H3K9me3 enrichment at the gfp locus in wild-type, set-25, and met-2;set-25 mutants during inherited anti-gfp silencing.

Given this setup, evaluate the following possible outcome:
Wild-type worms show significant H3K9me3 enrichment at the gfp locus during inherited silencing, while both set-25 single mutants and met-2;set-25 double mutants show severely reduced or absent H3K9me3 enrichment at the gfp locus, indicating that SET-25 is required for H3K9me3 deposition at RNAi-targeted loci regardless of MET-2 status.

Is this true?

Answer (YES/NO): NO